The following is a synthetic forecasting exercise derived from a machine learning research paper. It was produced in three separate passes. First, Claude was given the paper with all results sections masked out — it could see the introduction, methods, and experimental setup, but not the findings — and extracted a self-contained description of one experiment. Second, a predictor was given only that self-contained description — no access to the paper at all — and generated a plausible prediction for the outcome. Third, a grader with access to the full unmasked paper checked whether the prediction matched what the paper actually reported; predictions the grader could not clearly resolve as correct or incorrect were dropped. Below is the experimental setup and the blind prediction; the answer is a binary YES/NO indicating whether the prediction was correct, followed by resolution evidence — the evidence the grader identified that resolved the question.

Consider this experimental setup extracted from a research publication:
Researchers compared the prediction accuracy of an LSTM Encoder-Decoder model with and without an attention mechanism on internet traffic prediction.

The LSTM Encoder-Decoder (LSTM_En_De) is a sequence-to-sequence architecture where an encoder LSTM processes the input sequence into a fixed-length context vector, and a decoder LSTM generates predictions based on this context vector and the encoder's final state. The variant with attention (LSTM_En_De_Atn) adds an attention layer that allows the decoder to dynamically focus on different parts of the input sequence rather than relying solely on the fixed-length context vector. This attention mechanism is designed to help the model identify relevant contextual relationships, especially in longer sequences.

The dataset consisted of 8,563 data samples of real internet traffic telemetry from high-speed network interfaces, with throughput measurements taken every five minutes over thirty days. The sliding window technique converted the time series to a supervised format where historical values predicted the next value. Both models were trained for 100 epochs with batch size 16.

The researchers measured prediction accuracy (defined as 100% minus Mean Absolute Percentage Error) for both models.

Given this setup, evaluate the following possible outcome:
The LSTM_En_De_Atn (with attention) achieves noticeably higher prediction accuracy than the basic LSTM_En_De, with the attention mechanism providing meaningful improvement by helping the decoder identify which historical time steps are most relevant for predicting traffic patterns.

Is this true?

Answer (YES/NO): NO